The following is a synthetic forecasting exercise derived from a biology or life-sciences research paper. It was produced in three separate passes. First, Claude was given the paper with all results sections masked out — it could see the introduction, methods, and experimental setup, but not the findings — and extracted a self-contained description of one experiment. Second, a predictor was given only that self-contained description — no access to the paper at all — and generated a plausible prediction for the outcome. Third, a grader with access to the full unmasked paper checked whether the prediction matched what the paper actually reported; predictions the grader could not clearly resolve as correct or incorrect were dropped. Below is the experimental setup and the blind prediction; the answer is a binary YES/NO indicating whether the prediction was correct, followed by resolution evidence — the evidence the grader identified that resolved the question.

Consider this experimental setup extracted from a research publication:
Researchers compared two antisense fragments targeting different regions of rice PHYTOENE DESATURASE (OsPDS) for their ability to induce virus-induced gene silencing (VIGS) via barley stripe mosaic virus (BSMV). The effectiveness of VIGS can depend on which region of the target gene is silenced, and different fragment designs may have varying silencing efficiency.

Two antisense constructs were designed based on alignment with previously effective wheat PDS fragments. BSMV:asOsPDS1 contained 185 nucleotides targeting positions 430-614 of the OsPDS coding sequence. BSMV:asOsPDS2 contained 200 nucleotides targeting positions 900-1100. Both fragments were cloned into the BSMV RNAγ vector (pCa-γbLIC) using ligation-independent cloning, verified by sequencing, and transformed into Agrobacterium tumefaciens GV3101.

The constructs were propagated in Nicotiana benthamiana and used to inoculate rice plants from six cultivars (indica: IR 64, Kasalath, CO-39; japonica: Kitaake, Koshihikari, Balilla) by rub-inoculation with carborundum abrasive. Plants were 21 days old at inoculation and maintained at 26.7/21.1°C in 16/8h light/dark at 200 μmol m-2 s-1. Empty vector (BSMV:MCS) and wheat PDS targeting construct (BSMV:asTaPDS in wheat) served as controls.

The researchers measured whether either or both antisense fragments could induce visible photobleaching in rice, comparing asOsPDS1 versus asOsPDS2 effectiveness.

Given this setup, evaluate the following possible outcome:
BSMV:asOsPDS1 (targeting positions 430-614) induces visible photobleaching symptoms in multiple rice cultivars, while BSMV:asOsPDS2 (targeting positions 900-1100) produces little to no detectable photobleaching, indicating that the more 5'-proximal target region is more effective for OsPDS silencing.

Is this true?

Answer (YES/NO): NO